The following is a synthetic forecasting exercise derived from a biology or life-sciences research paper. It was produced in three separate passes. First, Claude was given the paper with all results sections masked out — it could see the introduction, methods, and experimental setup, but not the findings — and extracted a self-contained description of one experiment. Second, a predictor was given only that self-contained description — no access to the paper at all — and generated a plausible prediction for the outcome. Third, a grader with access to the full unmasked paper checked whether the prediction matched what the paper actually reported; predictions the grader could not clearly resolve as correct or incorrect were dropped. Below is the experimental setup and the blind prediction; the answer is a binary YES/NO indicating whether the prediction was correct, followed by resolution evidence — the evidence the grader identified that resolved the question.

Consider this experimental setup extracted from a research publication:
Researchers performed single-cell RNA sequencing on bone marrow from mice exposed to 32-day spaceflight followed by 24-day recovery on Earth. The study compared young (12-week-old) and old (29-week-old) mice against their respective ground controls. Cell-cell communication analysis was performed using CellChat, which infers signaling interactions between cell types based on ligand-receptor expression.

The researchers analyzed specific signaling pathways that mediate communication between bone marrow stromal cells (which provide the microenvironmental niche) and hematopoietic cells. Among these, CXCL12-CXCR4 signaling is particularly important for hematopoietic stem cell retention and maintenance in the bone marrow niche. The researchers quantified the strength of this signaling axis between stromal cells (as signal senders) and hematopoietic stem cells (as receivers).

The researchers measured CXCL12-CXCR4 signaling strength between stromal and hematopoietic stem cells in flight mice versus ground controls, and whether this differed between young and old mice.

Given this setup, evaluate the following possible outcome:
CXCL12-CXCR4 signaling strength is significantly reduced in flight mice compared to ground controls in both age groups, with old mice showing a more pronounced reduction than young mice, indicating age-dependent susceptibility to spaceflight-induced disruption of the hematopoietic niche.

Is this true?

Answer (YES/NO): NO